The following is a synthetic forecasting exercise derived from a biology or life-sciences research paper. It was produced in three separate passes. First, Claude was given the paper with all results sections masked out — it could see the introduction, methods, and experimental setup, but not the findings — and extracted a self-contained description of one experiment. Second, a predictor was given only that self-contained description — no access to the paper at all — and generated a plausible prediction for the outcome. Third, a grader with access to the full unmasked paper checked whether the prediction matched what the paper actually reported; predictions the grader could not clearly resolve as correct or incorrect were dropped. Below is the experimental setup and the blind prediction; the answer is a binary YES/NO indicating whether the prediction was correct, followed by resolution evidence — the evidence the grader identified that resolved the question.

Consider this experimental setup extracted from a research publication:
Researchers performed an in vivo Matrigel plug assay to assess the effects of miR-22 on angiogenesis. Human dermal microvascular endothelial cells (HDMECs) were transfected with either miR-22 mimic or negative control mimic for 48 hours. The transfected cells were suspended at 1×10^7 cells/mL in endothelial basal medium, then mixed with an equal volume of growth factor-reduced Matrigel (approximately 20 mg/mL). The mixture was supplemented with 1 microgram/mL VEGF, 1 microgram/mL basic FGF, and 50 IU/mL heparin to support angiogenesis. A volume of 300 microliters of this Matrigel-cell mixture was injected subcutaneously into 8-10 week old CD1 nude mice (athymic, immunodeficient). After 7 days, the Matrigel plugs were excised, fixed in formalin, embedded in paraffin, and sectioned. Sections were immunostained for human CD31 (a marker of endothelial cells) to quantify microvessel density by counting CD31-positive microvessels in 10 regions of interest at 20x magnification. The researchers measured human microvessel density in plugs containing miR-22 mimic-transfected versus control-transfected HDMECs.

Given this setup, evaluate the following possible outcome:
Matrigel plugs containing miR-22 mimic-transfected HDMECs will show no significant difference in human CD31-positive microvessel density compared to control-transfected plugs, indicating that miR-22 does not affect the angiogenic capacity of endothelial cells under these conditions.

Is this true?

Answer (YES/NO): NO